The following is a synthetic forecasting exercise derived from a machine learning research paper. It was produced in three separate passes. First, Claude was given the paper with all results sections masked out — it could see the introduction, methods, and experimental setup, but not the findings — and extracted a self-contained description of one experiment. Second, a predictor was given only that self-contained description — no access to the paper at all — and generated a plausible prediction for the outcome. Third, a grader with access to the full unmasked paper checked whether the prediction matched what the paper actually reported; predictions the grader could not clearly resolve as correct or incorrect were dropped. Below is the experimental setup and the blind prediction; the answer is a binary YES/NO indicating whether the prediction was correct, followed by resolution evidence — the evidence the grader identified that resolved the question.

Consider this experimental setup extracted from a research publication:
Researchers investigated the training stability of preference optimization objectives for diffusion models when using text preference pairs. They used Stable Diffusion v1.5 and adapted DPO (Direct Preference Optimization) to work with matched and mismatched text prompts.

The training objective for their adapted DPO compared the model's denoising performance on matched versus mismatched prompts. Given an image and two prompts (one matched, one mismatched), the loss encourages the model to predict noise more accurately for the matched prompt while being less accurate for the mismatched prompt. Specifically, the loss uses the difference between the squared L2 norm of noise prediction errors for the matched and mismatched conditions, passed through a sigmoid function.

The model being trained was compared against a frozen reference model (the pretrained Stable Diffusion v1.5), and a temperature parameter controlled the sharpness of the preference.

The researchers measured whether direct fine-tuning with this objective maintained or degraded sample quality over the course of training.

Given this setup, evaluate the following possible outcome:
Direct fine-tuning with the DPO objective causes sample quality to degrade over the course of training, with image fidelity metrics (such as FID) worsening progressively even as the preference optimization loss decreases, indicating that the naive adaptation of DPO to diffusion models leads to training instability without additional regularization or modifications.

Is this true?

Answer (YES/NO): NO